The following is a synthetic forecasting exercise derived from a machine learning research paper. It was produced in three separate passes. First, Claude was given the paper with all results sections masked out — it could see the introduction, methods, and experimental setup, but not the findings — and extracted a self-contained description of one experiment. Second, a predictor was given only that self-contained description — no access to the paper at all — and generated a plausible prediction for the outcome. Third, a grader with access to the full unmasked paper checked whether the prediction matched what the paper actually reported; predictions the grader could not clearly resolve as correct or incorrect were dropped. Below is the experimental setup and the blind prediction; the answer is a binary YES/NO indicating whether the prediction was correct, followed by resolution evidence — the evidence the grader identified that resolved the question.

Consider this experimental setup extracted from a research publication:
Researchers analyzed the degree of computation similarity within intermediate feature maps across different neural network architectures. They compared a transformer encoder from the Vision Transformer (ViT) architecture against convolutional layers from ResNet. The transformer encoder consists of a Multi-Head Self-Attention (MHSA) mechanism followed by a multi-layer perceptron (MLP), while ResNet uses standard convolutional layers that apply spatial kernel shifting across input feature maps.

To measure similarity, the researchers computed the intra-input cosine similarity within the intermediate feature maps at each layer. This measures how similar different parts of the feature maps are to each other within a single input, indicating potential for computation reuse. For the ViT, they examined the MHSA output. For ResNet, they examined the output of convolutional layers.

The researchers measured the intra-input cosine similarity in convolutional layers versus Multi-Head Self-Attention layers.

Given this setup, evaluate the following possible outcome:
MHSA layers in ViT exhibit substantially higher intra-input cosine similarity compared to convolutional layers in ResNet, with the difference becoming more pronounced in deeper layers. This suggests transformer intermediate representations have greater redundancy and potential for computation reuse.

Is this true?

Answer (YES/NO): NO